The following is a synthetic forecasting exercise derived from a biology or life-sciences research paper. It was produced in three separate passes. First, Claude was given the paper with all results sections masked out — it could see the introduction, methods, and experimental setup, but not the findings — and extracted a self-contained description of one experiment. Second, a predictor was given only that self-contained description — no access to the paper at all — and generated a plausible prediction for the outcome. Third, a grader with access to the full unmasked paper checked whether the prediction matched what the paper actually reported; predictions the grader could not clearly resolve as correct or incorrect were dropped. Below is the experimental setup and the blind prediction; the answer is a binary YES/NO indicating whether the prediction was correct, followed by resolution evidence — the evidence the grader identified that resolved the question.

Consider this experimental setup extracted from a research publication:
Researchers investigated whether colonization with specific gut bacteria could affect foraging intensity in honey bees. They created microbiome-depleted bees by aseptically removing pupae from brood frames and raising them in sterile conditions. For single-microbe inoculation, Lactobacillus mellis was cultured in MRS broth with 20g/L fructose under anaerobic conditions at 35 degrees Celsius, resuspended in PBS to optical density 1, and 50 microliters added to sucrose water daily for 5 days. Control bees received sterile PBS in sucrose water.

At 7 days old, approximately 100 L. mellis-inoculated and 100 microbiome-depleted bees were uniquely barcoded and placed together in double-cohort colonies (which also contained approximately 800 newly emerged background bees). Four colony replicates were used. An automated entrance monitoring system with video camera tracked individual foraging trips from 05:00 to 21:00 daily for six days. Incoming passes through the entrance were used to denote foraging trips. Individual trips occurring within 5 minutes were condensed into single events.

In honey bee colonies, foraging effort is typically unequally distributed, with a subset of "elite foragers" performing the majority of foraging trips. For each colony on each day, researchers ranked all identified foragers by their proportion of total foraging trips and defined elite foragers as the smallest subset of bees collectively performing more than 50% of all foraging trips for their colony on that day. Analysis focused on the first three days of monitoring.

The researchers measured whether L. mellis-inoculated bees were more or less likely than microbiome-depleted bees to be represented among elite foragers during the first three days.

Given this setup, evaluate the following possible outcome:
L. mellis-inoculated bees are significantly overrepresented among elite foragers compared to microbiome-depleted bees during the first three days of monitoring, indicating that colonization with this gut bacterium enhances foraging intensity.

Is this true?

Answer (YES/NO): NO